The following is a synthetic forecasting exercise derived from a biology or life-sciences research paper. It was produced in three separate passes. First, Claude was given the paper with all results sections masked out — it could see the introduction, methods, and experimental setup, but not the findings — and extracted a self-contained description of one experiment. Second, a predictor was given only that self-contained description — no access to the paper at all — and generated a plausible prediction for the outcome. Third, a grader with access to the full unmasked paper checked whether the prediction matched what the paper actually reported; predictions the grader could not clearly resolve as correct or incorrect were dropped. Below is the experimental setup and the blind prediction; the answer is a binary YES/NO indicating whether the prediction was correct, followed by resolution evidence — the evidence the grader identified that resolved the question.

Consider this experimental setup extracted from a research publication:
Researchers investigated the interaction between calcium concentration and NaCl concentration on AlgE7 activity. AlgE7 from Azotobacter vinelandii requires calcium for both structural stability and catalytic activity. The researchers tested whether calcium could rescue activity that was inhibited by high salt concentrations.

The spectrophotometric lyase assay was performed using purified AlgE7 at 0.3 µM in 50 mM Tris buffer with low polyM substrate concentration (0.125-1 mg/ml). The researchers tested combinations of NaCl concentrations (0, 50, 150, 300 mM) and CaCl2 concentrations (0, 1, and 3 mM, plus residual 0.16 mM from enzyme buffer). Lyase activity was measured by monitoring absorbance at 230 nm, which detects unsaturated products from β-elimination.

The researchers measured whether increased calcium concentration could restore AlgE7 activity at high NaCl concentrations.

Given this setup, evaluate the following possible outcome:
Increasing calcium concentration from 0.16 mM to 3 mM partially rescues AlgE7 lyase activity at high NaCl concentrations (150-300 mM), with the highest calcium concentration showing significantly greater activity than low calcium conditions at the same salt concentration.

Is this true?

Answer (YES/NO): YES